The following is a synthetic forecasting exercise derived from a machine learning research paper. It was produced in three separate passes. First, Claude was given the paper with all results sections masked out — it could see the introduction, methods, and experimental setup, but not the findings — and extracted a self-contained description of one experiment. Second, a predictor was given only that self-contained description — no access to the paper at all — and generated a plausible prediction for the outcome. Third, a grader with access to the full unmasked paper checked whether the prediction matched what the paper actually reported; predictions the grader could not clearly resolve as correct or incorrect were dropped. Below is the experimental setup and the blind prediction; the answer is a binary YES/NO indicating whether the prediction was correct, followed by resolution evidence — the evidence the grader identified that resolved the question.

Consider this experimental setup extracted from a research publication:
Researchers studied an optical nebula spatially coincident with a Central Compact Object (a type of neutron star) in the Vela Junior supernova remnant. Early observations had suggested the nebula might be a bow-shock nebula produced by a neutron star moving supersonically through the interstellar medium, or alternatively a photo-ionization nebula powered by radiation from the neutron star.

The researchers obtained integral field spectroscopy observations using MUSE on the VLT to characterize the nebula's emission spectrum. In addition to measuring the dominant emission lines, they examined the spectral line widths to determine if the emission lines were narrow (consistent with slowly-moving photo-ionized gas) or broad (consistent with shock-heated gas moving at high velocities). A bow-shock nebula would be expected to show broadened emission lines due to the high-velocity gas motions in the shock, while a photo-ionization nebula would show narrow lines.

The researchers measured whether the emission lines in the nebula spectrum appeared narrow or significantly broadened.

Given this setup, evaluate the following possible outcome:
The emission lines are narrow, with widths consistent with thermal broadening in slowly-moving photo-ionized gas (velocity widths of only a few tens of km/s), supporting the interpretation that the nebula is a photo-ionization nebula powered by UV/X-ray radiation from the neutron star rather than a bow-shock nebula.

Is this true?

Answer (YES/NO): NO